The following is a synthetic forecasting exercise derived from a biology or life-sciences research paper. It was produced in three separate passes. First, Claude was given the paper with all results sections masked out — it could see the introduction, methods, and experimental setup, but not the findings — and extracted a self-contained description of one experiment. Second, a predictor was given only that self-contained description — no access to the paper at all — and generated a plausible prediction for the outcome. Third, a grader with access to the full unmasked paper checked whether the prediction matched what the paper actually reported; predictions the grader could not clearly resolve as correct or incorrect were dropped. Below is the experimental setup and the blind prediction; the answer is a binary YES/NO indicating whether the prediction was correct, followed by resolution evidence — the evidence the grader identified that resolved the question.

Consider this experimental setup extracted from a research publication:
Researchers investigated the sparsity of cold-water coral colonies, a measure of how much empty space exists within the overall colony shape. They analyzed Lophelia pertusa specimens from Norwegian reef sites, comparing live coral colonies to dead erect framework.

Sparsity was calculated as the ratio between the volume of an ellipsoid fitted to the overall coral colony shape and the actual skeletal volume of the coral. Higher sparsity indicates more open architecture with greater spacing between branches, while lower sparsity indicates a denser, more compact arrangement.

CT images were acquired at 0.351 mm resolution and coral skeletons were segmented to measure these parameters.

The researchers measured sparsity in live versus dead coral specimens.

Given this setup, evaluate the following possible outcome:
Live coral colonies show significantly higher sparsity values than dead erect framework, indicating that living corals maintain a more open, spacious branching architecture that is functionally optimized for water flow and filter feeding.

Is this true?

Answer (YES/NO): YES